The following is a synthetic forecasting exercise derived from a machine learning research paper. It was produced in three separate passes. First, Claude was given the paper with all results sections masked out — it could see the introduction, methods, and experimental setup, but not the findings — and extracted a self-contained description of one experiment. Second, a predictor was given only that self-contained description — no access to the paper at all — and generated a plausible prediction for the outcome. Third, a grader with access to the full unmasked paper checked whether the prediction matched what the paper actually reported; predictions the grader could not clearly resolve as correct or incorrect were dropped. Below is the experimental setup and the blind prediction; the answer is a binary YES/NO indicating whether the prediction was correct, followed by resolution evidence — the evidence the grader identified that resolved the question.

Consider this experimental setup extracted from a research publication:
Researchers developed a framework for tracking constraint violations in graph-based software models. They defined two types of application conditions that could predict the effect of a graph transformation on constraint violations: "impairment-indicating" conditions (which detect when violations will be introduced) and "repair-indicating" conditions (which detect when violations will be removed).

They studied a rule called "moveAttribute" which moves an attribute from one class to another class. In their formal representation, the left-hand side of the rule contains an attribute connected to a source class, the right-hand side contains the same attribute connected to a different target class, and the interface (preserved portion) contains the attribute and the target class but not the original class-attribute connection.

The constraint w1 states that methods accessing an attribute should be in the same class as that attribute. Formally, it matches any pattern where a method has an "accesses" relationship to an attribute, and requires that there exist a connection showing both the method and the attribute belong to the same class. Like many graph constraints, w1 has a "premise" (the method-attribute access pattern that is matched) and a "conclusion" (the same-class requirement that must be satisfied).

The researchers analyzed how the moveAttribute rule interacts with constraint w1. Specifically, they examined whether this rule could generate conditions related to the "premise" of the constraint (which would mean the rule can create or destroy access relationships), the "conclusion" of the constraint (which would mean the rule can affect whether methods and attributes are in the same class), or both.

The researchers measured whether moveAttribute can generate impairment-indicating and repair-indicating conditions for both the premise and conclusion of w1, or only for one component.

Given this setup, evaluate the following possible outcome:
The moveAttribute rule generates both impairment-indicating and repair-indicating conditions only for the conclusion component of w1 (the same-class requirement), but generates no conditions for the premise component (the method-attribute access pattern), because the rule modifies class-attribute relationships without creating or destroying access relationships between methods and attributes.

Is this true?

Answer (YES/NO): YES